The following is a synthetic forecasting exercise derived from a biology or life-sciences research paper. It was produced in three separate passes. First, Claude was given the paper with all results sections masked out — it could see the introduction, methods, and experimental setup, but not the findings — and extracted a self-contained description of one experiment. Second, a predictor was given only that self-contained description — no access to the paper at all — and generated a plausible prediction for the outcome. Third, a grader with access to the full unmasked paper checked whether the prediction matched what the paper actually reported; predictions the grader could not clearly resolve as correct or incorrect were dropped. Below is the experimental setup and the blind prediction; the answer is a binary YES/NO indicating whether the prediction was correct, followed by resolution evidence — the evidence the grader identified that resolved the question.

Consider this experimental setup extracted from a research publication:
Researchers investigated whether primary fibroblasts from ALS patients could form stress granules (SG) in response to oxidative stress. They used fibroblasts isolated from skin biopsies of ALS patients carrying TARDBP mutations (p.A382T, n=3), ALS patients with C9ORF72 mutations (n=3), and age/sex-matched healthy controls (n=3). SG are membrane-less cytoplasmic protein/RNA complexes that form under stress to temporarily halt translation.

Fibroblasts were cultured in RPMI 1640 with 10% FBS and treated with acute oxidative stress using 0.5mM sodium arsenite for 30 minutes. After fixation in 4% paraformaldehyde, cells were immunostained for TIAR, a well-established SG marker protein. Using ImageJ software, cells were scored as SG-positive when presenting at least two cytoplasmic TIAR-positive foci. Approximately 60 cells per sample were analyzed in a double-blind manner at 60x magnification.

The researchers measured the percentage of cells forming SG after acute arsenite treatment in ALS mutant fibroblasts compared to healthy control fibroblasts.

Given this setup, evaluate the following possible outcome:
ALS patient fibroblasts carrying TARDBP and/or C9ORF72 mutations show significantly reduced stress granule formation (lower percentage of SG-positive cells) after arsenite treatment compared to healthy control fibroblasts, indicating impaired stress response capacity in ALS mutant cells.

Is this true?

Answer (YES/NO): NO